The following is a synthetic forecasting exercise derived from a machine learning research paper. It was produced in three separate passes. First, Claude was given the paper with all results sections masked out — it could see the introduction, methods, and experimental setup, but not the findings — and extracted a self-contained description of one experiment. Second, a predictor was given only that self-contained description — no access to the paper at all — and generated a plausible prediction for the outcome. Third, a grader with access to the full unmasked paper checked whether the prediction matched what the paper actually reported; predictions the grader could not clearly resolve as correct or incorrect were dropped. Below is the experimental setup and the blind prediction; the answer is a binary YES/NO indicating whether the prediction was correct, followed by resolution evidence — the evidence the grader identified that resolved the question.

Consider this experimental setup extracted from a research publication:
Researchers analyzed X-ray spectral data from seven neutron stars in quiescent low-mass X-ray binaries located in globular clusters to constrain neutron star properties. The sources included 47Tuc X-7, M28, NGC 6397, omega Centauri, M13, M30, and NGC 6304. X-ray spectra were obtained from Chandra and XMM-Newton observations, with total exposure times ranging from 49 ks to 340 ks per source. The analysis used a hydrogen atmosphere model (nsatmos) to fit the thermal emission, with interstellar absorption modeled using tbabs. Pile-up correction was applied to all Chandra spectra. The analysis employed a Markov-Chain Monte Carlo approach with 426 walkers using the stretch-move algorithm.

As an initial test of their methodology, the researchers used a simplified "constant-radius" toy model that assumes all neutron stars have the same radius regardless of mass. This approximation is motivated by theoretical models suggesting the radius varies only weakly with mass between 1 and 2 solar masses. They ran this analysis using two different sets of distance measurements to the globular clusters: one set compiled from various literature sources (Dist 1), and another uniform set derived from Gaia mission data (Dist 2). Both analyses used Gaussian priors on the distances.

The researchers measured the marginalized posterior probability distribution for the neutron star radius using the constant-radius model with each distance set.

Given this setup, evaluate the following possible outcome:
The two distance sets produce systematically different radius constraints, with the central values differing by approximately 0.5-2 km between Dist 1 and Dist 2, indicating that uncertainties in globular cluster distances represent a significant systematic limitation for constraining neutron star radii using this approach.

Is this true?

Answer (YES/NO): NO